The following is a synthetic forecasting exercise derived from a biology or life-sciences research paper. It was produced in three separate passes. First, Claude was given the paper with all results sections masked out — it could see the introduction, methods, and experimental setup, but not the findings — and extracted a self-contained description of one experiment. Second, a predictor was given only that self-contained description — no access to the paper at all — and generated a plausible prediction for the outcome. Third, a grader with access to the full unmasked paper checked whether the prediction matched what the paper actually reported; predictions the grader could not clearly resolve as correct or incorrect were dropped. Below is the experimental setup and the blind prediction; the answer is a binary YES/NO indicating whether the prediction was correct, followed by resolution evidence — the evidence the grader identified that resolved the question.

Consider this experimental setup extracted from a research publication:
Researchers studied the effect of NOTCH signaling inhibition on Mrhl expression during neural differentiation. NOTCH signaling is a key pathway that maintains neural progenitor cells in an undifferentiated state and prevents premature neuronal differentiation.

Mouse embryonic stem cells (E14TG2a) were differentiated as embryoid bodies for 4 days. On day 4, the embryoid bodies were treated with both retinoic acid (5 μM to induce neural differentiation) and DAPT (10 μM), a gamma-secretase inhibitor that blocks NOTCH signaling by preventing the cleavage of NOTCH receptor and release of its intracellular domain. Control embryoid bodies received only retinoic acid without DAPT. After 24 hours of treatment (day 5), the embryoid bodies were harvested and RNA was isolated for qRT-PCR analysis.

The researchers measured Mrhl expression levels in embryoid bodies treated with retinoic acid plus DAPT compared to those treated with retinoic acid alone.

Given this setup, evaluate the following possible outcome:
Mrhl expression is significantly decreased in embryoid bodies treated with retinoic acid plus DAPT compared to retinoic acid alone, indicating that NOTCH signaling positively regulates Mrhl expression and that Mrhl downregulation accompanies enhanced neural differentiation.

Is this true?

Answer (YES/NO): NO